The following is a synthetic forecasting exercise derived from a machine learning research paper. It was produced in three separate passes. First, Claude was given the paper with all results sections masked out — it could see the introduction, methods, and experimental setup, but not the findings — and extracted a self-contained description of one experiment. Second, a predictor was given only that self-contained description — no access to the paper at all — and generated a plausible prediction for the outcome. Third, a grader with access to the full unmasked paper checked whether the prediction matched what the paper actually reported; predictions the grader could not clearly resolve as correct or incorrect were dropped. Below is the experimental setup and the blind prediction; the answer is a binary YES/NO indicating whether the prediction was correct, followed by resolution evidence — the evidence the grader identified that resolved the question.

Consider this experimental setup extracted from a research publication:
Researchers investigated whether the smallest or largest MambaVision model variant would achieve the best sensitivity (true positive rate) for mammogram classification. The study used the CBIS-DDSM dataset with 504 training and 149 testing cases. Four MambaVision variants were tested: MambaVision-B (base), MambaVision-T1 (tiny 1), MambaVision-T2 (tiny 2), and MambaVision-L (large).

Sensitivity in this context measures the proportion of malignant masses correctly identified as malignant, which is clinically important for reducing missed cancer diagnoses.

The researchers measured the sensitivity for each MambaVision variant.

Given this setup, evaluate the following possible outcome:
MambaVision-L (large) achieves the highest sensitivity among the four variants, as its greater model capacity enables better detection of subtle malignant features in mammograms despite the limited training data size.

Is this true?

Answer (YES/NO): YES